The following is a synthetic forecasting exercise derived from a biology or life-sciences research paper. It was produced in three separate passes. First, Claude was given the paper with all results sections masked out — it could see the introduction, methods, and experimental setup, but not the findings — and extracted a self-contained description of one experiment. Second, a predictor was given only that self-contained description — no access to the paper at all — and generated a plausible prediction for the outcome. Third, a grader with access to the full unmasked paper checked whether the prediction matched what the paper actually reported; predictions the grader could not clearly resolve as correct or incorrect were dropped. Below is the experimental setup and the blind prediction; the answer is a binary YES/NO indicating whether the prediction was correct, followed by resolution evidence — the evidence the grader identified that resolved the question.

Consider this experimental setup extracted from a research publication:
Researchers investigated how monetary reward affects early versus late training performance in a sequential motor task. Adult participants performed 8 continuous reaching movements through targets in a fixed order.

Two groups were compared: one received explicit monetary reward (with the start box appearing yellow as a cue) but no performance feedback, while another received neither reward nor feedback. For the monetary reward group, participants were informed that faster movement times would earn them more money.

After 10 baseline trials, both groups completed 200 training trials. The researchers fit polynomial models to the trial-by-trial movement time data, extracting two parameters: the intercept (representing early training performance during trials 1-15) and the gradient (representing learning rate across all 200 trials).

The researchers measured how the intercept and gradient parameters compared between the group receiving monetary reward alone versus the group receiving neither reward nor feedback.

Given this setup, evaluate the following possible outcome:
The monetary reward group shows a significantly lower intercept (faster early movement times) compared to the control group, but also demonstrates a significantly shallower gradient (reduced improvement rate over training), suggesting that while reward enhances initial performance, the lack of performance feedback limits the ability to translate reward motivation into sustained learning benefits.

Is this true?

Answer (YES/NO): NO